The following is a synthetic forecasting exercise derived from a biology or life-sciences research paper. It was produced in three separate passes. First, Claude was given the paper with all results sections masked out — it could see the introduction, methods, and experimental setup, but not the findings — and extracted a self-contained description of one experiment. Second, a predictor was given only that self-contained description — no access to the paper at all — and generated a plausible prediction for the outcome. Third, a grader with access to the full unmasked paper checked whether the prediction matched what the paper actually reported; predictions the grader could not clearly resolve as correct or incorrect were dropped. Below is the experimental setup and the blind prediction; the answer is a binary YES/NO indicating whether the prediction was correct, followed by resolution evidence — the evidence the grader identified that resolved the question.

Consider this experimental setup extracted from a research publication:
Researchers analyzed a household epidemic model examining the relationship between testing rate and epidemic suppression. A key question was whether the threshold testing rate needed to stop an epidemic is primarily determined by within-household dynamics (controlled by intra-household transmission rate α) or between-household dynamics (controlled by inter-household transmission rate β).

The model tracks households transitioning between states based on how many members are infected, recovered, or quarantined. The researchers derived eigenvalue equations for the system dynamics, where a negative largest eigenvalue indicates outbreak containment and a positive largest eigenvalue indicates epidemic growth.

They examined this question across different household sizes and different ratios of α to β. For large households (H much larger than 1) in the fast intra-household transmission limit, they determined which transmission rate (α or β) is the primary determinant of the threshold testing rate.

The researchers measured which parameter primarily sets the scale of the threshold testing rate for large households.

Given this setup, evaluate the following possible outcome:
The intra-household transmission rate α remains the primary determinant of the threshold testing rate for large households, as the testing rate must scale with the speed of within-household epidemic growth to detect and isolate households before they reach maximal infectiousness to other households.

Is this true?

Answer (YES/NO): NO